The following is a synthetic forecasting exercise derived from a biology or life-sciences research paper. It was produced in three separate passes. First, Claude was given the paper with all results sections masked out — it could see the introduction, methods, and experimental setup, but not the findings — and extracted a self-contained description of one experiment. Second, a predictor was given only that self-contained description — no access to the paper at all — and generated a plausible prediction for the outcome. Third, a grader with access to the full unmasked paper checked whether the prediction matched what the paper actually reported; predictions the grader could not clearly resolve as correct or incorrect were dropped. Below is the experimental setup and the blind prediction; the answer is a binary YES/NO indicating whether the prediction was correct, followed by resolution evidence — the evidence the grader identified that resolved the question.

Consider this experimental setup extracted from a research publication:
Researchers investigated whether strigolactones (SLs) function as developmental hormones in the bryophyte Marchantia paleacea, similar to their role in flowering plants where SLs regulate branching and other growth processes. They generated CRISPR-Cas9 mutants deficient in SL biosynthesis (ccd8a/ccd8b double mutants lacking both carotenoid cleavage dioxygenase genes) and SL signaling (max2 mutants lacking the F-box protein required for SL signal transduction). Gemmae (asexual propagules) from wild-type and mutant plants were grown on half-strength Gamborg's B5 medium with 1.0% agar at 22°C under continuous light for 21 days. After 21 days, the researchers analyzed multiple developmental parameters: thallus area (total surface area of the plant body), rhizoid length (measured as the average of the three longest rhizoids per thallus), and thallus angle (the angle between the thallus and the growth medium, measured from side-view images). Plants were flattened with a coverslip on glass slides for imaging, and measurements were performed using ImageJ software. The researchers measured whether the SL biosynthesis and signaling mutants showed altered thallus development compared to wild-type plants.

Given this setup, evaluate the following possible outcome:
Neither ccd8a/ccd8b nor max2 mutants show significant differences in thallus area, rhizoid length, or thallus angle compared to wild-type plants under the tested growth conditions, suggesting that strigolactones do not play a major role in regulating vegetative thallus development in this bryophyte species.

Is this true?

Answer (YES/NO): NO